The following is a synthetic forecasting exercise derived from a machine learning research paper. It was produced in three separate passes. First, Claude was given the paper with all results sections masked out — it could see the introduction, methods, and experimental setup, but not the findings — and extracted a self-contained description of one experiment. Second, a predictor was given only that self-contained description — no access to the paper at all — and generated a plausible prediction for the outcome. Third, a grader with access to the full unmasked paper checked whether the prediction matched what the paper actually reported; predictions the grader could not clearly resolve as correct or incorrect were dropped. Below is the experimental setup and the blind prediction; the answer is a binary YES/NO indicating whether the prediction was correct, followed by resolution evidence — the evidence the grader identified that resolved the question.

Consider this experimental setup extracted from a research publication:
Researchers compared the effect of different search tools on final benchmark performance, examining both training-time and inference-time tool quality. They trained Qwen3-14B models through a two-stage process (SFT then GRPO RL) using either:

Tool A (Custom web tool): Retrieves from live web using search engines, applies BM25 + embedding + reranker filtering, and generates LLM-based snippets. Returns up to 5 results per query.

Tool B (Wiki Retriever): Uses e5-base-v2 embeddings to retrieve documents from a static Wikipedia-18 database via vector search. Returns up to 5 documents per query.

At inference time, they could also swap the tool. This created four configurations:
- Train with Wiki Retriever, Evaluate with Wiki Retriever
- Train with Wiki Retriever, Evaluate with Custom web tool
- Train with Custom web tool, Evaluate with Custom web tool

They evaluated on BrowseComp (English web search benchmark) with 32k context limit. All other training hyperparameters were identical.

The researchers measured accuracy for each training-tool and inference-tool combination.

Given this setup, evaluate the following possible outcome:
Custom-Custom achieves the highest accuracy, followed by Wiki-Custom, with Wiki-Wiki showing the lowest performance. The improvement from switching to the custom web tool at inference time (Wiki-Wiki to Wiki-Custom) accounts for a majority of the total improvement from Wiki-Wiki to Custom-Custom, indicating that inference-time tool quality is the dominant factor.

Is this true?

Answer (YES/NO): YES